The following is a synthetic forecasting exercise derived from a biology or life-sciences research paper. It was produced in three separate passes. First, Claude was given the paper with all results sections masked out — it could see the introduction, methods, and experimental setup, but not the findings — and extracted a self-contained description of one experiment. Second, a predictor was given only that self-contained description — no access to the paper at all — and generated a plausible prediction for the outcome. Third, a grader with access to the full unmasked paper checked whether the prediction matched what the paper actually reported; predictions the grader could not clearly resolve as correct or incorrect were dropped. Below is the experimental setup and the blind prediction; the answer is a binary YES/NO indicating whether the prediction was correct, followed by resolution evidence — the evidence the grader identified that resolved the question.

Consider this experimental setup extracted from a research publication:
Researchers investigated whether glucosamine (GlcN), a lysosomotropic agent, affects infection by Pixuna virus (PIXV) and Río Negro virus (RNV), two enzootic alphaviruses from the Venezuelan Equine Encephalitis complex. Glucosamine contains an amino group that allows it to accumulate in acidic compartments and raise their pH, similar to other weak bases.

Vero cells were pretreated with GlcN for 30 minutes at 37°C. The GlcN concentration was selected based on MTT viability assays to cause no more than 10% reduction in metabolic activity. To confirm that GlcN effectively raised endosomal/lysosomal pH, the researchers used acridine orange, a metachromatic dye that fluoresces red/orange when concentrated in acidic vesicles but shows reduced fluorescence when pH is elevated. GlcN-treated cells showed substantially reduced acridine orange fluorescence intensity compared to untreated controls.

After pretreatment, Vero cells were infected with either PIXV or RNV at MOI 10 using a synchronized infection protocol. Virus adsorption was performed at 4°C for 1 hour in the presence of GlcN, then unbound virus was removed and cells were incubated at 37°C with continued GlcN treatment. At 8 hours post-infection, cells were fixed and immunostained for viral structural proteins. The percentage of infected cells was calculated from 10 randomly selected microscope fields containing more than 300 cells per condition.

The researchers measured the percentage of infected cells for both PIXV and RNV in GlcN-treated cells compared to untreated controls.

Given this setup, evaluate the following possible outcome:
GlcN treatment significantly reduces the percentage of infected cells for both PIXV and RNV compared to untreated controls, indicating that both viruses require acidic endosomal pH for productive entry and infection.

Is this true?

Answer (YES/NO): YES